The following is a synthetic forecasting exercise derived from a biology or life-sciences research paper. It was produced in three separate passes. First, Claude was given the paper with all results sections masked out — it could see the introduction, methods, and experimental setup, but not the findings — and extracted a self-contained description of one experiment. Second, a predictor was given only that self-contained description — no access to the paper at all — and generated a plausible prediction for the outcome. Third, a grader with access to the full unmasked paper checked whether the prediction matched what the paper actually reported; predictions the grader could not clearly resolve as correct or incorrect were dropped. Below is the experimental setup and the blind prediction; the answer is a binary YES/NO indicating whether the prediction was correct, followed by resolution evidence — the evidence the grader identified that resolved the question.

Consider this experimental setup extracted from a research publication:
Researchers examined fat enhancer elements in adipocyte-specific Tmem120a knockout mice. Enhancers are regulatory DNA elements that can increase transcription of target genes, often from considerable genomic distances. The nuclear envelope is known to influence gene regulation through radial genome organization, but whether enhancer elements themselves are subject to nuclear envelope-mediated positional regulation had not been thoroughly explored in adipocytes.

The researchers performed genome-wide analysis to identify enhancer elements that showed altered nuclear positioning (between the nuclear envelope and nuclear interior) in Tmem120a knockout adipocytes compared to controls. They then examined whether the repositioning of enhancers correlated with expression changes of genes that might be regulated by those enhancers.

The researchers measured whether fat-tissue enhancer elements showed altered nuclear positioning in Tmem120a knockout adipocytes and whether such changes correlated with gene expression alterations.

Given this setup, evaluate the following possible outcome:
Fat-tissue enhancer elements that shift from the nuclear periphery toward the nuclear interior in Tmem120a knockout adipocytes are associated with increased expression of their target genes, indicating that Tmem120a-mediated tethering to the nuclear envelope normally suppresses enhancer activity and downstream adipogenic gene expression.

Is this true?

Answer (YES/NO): NO